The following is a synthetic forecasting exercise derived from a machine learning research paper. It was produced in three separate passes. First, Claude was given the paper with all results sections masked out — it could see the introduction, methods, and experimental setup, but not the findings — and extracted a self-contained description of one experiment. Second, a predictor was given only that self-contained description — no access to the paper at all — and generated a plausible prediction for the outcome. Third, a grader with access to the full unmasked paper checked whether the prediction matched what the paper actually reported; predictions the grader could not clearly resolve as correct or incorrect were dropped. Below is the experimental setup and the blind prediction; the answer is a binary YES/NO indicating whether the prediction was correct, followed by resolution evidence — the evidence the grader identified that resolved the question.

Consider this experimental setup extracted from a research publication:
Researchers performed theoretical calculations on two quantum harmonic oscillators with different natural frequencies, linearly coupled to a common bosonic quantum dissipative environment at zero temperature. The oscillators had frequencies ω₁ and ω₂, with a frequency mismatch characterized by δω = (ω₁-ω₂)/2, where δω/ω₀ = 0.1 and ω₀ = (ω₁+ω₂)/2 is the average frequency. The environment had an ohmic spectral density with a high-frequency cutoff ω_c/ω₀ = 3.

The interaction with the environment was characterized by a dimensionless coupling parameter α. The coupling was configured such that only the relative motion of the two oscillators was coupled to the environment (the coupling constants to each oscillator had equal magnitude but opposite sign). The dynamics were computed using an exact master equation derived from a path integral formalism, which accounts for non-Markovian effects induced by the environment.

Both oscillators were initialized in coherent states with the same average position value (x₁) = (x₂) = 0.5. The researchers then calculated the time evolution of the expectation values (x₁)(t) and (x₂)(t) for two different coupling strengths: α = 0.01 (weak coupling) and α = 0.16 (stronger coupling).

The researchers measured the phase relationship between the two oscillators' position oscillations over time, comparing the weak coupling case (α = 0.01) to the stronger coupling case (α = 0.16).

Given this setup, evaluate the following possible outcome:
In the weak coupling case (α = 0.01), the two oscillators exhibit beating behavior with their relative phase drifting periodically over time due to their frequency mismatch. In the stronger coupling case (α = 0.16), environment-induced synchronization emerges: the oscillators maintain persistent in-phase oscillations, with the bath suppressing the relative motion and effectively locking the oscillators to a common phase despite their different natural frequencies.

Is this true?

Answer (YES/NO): YES